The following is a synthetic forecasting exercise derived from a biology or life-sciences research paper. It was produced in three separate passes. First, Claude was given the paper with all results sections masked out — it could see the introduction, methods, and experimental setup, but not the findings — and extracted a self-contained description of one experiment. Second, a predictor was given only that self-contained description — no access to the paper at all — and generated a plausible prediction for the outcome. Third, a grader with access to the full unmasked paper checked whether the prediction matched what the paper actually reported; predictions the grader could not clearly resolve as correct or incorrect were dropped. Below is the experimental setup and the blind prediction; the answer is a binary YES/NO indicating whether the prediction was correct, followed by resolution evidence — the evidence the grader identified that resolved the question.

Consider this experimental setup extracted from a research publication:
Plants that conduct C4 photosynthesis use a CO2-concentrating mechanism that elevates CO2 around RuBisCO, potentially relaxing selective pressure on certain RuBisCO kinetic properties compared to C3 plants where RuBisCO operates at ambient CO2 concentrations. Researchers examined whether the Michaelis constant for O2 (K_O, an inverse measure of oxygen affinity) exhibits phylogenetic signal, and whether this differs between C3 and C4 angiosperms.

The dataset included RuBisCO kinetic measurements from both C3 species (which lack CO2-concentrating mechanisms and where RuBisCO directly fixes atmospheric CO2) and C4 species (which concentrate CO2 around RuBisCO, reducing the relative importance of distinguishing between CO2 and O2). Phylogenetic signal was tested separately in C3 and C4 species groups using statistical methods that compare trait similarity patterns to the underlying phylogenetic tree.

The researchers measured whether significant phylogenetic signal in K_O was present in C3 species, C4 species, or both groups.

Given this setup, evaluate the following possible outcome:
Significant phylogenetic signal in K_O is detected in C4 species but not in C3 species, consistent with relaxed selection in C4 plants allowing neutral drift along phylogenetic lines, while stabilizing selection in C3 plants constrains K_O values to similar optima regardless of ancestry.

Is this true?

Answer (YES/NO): NO